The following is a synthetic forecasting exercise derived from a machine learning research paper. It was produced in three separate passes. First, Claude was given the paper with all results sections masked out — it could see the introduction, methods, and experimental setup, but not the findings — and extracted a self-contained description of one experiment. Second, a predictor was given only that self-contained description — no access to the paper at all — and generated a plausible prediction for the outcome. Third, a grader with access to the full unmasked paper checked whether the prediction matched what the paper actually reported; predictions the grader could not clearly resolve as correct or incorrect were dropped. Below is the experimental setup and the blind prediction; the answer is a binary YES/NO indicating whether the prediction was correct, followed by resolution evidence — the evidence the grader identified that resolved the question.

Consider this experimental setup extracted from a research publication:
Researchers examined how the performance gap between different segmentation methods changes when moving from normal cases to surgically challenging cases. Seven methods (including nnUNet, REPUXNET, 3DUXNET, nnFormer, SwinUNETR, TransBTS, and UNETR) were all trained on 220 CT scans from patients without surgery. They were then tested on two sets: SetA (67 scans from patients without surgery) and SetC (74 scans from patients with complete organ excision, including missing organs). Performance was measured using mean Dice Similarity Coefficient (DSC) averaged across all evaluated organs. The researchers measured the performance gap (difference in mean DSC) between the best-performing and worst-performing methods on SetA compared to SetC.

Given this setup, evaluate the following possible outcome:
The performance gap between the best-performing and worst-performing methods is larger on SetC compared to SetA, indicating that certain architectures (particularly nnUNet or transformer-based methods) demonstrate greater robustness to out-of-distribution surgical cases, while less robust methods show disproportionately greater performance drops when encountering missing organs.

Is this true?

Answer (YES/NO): YES